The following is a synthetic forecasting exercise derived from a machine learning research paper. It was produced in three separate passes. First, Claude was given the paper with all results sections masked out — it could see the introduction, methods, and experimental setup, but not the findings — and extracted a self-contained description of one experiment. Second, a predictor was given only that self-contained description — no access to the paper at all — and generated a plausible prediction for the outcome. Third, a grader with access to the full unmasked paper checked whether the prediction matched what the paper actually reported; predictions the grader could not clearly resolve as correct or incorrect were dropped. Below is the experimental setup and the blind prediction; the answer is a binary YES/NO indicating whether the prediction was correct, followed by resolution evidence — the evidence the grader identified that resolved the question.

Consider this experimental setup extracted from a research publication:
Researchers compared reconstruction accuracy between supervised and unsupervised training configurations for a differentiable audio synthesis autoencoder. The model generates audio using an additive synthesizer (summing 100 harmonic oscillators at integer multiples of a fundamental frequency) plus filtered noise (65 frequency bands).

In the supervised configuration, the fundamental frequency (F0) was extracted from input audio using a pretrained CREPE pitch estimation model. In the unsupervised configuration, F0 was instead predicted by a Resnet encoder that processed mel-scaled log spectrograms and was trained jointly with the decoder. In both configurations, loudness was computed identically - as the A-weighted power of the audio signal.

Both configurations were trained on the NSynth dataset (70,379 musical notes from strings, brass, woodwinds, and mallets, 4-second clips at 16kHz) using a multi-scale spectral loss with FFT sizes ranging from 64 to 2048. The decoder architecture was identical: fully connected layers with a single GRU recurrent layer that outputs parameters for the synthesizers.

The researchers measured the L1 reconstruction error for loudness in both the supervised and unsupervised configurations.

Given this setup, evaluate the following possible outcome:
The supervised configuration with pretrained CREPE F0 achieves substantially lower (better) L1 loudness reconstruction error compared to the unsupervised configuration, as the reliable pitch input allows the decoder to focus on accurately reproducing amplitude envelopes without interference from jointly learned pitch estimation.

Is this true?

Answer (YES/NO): NO